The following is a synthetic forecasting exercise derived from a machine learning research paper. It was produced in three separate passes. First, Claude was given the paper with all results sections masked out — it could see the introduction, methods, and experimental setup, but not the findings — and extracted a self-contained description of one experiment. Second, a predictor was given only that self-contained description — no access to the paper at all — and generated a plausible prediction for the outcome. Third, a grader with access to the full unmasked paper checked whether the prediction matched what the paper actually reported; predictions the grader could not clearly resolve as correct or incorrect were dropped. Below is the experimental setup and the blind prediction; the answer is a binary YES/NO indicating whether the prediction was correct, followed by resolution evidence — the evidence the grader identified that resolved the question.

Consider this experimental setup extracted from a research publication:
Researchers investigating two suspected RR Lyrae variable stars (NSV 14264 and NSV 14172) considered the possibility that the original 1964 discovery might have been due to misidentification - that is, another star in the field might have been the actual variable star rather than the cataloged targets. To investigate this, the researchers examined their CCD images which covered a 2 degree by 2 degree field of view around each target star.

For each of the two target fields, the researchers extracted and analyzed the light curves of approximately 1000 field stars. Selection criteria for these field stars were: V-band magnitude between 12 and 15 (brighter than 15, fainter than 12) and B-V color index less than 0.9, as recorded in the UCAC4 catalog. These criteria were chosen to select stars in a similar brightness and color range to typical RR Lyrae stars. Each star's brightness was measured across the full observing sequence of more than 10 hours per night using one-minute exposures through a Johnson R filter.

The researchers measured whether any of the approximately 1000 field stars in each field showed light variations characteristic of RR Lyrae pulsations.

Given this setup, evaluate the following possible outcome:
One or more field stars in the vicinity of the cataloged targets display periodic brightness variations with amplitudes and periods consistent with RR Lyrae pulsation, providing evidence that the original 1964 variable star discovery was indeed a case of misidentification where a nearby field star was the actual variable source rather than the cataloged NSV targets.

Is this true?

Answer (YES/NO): NO